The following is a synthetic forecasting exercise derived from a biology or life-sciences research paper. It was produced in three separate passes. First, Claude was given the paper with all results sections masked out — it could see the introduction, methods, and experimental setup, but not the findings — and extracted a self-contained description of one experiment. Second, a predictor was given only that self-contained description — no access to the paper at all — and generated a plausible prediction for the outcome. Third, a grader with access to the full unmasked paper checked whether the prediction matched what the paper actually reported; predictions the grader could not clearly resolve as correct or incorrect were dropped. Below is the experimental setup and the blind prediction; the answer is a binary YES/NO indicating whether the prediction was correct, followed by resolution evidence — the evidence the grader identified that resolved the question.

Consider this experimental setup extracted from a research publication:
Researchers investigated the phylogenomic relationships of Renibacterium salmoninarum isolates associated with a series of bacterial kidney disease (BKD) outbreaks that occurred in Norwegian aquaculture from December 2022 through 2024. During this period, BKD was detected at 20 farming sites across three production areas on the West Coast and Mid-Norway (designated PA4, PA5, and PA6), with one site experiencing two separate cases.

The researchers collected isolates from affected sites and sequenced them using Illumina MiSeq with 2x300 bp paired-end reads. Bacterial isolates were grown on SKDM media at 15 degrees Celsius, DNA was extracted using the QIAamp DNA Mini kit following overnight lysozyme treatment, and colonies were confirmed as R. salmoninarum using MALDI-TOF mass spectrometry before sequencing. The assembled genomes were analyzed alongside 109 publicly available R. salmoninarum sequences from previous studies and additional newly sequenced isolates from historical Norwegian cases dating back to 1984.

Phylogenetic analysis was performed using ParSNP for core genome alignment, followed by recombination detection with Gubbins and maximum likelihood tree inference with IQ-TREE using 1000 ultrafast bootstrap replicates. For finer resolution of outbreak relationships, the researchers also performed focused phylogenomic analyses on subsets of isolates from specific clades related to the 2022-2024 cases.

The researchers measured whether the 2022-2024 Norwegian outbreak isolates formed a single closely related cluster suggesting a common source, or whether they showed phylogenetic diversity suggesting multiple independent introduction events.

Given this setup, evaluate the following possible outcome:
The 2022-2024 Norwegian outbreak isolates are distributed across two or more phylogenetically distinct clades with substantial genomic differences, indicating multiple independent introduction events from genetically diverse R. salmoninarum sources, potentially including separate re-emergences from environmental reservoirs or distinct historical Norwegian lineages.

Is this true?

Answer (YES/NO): YES